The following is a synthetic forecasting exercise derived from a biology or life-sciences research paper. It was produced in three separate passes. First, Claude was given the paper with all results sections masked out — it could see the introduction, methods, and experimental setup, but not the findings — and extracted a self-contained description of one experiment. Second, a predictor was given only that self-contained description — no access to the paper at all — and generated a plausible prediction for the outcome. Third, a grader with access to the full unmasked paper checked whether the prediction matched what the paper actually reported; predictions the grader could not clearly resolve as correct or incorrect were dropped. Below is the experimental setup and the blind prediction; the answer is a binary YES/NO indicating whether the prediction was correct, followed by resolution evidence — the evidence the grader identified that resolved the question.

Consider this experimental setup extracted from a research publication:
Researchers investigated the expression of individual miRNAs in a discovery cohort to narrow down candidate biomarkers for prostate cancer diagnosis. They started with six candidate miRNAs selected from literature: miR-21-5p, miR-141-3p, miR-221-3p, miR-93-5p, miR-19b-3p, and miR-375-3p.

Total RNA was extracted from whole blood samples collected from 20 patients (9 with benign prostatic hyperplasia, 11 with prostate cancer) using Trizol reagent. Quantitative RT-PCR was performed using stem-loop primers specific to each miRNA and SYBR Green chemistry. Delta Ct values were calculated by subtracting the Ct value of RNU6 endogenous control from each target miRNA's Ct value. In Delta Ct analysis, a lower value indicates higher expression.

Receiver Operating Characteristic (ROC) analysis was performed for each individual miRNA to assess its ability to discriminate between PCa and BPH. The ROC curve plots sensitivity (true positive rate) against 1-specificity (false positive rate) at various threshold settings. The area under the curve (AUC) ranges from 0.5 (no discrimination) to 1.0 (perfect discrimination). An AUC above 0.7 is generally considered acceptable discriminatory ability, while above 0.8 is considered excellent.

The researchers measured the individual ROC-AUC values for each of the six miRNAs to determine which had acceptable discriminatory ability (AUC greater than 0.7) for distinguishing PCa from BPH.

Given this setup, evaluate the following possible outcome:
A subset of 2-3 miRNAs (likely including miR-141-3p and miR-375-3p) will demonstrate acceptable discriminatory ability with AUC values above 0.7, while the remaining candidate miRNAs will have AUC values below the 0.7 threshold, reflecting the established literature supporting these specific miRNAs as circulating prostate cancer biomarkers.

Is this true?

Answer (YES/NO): NO